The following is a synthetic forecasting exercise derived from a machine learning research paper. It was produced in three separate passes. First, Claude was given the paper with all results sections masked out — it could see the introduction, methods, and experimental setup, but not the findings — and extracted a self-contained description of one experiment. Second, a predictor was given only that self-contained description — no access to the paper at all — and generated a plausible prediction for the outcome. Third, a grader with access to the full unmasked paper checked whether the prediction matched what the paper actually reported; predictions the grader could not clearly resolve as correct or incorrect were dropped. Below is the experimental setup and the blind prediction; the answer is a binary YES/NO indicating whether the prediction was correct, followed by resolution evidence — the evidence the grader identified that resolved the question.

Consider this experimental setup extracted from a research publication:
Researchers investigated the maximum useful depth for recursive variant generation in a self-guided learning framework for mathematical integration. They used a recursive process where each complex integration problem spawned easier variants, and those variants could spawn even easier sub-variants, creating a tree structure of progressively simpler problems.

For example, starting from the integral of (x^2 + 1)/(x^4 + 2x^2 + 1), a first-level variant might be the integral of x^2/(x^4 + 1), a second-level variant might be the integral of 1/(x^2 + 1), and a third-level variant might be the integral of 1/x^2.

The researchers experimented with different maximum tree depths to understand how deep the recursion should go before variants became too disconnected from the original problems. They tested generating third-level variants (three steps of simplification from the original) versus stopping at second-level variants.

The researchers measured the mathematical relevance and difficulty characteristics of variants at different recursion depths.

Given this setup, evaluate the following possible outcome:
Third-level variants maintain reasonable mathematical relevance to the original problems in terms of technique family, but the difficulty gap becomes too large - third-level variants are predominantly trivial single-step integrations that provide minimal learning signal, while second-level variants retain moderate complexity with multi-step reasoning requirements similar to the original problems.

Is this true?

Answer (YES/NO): NO